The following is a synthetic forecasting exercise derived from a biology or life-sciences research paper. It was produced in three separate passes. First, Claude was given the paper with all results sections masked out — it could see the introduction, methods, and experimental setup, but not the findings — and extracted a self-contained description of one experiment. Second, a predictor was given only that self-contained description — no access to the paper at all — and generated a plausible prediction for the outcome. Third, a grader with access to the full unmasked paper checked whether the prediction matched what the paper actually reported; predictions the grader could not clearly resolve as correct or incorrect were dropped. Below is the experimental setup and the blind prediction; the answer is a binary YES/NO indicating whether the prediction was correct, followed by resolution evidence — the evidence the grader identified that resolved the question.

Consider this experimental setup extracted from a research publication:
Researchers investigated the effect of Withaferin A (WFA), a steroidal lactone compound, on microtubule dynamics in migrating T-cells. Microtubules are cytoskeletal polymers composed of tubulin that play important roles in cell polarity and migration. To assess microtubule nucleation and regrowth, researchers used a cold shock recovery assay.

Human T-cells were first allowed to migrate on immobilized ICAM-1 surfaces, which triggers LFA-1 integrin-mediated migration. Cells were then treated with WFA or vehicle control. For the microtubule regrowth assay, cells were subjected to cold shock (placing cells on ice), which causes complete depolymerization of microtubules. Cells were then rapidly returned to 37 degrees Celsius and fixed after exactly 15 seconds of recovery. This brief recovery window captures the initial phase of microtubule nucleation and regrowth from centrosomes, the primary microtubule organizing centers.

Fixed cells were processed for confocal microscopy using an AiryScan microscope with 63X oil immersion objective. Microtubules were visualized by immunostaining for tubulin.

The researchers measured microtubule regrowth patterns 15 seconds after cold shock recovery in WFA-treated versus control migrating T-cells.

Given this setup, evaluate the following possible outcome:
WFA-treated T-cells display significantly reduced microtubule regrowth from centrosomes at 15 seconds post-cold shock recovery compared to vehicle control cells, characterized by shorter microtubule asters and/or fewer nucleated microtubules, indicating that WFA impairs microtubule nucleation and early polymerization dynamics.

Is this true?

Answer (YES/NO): NO